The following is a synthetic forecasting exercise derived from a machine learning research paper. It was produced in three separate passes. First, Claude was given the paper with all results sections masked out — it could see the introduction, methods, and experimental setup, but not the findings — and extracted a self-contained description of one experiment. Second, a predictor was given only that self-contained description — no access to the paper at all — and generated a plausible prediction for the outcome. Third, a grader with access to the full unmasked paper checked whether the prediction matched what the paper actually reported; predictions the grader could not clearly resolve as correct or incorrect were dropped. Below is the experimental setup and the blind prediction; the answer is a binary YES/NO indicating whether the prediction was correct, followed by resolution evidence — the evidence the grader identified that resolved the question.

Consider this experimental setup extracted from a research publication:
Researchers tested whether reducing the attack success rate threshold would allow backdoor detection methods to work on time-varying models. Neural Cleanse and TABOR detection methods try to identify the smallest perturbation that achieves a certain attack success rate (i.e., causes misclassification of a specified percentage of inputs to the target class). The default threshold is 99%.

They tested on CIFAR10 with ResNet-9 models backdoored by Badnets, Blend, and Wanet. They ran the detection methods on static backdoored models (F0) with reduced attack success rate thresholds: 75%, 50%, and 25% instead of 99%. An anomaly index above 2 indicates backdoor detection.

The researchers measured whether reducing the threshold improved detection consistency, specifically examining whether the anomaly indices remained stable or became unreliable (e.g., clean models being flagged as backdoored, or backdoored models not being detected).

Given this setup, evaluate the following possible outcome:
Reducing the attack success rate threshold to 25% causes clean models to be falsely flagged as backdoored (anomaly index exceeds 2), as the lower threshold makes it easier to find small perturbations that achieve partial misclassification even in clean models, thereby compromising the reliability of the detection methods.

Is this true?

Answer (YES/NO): YES